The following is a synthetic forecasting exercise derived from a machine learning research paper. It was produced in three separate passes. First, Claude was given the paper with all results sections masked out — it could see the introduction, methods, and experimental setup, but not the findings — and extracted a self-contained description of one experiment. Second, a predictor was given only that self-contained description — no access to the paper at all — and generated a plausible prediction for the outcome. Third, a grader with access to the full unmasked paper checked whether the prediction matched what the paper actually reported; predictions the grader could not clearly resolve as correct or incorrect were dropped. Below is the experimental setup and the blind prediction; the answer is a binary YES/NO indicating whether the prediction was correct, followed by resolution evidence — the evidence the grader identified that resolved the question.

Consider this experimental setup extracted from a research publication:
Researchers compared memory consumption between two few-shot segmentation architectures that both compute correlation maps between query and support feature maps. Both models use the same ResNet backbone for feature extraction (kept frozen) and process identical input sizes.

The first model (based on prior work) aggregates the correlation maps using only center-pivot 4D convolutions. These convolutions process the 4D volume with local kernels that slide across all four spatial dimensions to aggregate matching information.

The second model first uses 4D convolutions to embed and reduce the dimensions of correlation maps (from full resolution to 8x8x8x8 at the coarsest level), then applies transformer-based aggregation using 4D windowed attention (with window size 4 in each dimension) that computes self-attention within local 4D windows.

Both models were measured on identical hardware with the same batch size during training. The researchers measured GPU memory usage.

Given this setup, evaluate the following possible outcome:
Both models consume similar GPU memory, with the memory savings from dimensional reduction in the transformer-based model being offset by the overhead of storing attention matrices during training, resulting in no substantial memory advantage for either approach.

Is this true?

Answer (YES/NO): NO